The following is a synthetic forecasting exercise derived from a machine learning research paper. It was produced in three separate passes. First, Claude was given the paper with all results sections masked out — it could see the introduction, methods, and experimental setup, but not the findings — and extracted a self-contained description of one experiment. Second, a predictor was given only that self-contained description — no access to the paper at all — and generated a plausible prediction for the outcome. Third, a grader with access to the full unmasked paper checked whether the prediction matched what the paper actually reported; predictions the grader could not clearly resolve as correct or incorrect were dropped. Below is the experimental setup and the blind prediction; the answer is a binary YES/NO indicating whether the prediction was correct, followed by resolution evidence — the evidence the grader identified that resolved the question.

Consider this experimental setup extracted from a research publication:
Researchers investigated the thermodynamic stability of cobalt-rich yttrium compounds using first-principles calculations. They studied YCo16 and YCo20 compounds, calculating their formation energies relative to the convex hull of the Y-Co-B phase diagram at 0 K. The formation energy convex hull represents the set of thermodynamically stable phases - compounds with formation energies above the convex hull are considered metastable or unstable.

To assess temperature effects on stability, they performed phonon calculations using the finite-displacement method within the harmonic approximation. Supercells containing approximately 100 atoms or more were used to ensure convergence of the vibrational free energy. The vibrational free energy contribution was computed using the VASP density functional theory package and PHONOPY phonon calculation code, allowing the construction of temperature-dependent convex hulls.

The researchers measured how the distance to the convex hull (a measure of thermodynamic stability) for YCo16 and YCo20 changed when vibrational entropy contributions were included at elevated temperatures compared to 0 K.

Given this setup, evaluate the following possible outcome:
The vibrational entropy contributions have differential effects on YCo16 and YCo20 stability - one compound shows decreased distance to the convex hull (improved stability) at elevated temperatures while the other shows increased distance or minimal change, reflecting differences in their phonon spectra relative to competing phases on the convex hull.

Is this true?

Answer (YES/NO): NO